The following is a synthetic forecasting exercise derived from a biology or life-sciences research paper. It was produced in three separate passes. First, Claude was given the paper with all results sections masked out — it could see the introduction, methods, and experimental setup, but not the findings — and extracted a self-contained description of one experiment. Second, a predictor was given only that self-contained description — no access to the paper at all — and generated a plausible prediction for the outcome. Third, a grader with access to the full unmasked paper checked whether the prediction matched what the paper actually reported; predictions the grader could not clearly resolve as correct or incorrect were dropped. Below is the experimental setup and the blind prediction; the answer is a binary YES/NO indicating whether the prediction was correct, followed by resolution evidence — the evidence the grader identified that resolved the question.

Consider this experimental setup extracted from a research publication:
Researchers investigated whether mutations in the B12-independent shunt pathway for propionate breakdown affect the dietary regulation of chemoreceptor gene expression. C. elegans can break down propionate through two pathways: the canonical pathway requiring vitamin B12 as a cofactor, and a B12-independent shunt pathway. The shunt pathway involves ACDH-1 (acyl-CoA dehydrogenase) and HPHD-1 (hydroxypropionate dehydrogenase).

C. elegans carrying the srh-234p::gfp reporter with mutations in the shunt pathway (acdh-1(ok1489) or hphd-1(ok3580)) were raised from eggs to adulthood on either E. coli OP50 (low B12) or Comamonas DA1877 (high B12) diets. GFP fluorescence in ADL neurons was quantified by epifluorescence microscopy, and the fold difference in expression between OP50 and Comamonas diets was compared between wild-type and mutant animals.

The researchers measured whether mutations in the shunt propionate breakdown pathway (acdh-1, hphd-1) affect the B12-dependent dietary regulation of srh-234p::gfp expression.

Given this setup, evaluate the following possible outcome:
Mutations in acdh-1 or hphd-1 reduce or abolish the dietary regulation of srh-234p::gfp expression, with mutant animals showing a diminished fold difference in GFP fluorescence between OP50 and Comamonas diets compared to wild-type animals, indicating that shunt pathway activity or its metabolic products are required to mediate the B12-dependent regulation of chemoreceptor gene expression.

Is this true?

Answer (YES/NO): YES